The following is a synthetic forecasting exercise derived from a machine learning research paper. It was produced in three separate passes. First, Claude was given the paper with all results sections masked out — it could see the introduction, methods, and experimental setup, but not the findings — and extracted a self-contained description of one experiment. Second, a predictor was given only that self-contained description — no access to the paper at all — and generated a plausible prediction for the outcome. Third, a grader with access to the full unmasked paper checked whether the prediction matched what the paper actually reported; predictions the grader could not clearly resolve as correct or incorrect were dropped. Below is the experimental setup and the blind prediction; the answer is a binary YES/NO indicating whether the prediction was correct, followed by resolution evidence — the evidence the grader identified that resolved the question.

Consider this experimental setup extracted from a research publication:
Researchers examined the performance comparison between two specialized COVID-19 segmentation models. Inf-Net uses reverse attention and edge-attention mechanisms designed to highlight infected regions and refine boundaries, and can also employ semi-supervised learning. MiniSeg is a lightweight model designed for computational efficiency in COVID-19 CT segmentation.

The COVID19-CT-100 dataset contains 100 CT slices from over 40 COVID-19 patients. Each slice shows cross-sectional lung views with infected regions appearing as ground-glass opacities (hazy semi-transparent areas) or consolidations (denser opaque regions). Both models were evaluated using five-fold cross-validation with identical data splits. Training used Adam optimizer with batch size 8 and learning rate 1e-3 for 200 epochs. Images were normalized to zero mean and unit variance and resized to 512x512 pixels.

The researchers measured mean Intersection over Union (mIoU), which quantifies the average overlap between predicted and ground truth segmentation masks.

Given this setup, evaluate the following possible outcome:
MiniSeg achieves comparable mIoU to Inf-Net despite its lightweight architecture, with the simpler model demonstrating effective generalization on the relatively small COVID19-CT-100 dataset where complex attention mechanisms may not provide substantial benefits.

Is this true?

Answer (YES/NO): YES